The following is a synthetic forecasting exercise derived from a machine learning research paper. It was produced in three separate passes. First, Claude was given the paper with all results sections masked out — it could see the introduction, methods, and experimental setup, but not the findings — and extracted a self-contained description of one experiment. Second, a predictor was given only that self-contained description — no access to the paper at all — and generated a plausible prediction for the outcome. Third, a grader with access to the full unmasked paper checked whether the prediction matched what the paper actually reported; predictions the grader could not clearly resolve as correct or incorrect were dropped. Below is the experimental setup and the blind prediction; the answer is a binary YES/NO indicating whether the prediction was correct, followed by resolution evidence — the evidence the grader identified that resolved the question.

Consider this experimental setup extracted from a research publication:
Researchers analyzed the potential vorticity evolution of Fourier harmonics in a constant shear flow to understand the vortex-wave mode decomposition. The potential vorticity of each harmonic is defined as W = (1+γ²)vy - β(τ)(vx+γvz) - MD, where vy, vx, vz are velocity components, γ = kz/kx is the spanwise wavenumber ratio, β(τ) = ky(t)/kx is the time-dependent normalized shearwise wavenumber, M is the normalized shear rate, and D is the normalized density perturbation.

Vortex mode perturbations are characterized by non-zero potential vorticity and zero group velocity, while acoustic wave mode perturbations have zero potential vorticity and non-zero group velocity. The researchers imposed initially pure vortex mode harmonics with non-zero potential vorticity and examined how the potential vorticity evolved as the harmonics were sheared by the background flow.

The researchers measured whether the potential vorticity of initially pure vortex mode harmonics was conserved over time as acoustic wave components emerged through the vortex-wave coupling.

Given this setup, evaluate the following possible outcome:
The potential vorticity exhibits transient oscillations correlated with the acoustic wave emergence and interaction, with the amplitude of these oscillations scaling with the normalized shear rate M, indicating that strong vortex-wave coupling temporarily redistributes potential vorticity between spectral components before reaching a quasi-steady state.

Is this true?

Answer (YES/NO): NO